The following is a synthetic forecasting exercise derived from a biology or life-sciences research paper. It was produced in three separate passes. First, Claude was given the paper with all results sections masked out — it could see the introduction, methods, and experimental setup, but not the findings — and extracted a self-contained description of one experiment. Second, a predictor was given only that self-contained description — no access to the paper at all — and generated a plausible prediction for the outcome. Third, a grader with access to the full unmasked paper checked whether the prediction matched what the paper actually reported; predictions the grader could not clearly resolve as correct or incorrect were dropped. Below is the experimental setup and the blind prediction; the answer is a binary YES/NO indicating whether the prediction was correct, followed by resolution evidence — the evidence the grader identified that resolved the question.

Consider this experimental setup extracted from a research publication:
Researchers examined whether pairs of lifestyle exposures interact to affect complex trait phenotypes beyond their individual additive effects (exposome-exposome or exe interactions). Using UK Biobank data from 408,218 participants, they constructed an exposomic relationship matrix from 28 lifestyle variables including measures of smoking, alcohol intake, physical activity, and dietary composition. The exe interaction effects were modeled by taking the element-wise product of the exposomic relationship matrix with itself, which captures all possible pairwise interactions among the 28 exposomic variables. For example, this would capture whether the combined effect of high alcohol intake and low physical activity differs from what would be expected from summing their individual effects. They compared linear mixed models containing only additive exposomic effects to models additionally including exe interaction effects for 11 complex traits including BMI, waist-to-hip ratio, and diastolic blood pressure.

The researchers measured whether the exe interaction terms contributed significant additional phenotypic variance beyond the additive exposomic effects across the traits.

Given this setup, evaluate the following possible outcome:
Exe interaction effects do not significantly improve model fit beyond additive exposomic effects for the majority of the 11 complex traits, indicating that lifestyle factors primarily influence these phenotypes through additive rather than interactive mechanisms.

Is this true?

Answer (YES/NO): NO